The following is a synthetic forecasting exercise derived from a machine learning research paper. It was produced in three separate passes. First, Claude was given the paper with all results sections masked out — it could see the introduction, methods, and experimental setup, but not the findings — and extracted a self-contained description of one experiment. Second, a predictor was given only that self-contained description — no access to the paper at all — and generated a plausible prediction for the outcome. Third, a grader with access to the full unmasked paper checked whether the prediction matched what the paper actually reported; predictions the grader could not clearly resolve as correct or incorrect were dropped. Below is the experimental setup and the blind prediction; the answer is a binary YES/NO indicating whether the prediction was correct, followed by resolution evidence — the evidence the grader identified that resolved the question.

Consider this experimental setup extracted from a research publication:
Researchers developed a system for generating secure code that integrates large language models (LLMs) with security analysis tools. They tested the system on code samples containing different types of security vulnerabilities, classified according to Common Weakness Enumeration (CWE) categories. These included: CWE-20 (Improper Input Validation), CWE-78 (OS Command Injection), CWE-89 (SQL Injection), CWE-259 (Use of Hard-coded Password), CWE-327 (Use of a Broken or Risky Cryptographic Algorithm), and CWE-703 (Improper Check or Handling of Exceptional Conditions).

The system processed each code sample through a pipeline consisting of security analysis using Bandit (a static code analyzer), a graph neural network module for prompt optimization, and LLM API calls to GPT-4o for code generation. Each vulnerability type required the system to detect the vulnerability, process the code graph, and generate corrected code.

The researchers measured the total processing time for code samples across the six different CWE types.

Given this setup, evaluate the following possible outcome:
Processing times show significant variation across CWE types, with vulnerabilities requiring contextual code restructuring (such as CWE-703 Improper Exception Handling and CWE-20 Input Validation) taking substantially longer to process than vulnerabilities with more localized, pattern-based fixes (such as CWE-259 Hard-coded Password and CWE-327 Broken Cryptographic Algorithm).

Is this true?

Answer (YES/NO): NO